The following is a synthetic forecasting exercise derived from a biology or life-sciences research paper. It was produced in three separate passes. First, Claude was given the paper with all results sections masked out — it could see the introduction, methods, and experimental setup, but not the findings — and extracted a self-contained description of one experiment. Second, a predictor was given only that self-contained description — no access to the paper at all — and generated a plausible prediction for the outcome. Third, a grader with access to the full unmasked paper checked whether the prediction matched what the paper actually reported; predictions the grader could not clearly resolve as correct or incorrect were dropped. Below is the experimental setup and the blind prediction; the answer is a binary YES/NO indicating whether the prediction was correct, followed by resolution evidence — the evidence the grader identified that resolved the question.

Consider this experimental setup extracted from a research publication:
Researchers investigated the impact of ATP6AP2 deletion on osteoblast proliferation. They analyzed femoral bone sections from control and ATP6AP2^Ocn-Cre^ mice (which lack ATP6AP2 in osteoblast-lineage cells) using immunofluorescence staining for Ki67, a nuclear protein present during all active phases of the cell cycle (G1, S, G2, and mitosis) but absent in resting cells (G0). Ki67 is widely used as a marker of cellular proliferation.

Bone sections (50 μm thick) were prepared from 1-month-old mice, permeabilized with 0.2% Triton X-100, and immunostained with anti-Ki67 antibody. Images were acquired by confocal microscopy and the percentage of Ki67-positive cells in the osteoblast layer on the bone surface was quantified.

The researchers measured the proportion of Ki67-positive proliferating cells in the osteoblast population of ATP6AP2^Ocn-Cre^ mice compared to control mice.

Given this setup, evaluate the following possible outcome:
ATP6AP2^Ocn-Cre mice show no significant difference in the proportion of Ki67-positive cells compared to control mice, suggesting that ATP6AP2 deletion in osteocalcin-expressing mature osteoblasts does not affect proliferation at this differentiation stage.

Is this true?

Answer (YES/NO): NO